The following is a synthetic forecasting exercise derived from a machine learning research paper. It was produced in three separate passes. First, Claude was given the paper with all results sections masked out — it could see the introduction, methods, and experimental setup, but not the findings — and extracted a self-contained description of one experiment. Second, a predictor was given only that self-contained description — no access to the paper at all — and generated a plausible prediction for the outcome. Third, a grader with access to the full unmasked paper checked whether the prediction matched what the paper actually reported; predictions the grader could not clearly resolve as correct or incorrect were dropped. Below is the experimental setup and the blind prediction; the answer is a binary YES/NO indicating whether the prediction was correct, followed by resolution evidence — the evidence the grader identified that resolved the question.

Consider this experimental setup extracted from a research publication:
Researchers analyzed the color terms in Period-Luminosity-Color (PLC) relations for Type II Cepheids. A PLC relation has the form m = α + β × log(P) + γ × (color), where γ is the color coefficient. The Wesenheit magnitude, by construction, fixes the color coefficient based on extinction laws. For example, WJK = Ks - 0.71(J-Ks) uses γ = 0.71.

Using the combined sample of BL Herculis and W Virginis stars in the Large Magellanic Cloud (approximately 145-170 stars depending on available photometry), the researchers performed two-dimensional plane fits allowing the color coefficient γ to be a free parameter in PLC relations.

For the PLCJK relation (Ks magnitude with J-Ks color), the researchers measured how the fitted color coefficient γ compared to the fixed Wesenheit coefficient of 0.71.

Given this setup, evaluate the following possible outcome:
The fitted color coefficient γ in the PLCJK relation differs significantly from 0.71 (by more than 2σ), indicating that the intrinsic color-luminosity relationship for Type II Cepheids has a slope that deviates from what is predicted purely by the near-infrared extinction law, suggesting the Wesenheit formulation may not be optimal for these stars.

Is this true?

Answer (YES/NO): NO